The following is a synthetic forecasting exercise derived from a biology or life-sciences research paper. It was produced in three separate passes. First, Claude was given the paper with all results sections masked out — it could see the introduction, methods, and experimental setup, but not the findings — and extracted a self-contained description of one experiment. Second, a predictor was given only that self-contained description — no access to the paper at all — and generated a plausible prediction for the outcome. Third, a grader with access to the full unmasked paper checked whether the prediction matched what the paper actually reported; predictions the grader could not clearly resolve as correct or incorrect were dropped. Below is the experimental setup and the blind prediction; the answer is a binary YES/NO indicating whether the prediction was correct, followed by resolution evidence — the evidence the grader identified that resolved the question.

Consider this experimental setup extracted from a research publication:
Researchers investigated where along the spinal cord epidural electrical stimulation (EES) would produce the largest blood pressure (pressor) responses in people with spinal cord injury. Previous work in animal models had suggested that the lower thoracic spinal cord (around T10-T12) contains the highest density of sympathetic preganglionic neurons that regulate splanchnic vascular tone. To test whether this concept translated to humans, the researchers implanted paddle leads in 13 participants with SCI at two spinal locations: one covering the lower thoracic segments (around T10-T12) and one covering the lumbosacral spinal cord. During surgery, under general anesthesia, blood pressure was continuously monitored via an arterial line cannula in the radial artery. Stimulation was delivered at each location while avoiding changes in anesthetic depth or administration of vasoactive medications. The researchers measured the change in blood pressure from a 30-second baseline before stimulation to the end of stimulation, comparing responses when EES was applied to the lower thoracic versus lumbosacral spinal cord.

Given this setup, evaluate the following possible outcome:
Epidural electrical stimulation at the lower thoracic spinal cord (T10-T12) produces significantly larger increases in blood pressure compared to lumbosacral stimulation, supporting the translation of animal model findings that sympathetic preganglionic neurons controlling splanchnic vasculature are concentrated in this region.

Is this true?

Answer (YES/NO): YES